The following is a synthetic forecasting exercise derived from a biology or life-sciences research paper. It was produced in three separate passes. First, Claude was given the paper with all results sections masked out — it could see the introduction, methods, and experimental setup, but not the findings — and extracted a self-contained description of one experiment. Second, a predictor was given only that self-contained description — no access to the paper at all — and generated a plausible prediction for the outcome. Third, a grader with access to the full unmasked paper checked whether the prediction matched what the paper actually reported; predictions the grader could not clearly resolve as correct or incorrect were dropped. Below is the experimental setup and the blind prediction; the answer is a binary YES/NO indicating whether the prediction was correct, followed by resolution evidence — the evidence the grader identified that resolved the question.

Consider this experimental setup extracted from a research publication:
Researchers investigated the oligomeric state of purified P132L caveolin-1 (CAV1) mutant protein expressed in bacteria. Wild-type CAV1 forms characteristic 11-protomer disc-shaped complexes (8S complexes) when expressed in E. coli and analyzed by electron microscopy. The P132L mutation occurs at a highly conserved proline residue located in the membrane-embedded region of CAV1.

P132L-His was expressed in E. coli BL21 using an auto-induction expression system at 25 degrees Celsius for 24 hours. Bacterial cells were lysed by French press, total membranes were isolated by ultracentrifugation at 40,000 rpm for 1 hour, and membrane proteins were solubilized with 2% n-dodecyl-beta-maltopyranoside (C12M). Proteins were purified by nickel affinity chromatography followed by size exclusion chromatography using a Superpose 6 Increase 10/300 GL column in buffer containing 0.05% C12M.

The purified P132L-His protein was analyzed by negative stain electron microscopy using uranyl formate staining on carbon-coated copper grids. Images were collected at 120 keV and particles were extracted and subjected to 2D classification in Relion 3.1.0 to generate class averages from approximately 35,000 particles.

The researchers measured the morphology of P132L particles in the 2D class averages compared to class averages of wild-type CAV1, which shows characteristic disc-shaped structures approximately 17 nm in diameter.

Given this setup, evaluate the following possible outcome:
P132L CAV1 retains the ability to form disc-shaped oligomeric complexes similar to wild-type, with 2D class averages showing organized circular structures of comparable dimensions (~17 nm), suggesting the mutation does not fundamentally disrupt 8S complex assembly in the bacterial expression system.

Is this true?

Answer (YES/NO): NO